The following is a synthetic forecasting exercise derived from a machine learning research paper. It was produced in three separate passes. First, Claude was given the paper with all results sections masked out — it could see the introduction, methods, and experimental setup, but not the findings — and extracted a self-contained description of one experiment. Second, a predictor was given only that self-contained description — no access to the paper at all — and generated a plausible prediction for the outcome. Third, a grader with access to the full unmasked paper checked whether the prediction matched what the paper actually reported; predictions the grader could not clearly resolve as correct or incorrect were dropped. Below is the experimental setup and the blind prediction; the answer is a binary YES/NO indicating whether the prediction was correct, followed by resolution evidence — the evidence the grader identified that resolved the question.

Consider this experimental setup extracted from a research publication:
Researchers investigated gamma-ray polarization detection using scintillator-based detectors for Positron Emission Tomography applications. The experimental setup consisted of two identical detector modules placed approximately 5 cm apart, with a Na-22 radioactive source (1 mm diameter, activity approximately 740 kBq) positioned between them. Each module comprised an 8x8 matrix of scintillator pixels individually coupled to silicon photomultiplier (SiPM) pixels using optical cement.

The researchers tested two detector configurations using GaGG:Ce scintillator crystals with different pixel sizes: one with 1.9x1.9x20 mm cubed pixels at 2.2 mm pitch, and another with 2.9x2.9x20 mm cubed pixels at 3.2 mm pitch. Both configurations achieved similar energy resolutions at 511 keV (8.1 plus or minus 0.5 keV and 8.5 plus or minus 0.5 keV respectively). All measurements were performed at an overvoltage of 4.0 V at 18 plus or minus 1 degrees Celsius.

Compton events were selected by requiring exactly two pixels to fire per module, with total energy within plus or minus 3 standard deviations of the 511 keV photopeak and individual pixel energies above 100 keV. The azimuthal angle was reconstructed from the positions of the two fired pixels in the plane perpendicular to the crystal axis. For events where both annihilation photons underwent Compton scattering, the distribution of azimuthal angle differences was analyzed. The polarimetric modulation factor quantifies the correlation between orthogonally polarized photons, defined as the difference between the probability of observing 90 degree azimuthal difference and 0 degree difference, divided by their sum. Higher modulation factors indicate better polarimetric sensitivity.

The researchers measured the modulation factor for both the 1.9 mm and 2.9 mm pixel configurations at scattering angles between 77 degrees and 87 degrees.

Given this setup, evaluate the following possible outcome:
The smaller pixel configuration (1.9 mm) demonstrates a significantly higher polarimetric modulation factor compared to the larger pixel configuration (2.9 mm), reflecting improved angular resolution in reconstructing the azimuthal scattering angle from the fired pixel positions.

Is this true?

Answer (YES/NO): YES